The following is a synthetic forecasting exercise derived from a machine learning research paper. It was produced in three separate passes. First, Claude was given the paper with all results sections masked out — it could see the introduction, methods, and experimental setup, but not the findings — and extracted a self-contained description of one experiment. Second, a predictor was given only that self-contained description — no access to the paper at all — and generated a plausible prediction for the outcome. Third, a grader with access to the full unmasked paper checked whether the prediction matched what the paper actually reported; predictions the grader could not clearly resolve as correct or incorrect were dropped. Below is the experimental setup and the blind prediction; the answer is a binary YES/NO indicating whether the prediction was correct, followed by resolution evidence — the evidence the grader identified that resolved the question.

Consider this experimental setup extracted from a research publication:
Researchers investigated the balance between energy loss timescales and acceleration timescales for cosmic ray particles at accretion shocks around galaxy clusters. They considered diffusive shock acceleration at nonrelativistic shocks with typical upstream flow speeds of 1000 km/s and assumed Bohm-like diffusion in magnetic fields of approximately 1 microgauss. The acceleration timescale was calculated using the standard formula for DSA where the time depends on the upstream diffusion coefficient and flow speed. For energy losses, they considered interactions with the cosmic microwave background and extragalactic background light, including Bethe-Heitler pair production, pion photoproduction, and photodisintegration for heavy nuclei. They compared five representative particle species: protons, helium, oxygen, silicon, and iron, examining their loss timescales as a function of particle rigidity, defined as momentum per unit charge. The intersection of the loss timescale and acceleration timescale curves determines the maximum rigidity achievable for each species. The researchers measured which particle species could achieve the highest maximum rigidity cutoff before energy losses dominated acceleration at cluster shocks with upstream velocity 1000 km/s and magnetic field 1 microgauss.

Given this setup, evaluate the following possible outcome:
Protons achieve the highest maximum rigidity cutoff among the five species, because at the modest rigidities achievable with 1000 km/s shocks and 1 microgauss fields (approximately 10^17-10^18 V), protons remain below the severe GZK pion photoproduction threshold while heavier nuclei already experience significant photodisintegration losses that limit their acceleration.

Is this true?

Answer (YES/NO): YES